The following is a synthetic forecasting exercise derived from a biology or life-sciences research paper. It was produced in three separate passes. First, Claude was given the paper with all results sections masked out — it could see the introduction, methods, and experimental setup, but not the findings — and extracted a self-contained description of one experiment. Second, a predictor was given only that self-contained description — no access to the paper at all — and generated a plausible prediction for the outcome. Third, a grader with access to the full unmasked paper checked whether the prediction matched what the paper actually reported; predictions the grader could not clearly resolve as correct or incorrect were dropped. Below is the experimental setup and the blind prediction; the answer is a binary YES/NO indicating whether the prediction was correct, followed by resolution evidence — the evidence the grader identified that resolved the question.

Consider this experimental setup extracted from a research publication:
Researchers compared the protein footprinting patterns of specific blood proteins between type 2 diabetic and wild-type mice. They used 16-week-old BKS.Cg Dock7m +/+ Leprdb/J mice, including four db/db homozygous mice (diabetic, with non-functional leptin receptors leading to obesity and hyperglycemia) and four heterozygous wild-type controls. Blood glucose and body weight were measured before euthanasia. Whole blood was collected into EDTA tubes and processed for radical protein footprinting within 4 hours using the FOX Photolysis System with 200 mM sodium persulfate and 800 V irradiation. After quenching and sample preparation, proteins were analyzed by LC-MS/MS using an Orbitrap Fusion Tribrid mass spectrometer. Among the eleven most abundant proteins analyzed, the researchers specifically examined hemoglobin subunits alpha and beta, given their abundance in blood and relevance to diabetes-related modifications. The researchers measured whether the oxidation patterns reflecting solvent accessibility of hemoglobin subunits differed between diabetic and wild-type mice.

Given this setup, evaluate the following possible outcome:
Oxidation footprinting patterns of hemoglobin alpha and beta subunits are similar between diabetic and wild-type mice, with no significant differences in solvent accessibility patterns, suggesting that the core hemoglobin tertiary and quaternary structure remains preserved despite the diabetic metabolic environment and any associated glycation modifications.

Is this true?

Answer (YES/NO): NO